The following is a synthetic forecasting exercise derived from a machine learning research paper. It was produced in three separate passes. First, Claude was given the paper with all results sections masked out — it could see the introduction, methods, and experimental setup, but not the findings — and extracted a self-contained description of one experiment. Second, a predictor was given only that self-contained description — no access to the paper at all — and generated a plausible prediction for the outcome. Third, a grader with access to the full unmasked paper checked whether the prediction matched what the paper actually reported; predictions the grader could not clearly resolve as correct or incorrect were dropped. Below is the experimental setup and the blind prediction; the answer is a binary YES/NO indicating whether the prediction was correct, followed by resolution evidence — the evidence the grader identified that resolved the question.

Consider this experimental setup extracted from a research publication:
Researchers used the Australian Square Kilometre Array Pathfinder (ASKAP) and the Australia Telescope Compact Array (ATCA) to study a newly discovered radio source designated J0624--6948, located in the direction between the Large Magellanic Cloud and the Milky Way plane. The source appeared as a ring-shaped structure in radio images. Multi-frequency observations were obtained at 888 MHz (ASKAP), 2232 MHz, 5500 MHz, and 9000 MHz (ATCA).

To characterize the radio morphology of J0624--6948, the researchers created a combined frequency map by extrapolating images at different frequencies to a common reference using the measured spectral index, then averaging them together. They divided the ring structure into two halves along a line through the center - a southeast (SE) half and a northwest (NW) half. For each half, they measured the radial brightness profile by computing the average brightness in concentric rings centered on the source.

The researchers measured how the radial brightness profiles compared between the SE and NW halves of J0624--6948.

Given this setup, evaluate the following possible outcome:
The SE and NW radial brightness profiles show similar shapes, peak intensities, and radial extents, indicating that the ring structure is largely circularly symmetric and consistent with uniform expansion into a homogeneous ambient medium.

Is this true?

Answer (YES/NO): NO